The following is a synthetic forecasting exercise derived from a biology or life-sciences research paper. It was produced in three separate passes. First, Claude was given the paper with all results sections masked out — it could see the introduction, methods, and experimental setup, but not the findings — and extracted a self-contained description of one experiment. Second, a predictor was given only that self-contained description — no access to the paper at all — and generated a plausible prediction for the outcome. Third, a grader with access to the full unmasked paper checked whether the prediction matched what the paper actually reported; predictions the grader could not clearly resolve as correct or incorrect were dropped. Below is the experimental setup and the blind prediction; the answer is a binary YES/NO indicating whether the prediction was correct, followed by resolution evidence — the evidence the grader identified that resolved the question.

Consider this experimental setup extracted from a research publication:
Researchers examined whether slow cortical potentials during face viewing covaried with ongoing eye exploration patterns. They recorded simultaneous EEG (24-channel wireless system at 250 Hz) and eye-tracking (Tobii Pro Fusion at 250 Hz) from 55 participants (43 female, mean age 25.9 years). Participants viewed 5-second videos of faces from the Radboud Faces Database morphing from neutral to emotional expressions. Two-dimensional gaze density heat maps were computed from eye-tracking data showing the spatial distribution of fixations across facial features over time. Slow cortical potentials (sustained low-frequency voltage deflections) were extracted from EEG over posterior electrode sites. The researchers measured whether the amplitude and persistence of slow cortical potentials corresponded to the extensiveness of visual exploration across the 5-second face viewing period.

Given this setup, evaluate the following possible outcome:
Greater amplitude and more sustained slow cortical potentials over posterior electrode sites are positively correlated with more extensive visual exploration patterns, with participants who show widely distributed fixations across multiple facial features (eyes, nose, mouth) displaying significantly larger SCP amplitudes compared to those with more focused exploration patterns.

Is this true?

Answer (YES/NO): YES